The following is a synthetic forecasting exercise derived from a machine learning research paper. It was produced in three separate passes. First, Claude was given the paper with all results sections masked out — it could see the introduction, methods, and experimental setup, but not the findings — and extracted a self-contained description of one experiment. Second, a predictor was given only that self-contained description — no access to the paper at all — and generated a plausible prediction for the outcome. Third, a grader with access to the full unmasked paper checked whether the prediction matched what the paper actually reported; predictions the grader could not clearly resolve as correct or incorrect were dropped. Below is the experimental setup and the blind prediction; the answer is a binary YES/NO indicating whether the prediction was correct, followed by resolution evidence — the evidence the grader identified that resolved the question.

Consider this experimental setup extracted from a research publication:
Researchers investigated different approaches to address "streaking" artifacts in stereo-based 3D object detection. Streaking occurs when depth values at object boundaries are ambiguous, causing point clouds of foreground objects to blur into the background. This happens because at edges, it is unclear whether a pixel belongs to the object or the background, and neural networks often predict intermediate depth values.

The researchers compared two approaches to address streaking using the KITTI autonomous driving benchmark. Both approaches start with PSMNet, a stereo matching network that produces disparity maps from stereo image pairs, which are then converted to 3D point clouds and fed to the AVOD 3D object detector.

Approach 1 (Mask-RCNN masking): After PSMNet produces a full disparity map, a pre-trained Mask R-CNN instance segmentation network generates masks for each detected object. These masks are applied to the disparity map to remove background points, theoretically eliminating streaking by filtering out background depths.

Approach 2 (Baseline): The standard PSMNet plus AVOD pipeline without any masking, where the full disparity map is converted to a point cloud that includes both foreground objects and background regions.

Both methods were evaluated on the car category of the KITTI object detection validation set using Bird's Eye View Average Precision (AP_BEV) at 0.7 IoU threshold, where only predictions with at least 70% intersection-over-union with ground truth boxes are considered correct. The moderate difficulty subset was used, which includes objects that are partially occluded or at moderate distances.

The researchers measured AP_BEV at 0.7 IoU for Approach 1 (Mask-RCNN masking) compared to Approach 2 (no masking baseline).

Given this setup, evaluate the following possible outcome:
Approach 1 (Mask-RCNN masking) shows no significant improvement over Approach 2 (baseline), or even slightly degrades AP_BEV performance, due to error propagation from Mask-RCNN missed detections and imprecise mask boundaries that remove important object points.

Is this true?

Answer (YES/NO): NO